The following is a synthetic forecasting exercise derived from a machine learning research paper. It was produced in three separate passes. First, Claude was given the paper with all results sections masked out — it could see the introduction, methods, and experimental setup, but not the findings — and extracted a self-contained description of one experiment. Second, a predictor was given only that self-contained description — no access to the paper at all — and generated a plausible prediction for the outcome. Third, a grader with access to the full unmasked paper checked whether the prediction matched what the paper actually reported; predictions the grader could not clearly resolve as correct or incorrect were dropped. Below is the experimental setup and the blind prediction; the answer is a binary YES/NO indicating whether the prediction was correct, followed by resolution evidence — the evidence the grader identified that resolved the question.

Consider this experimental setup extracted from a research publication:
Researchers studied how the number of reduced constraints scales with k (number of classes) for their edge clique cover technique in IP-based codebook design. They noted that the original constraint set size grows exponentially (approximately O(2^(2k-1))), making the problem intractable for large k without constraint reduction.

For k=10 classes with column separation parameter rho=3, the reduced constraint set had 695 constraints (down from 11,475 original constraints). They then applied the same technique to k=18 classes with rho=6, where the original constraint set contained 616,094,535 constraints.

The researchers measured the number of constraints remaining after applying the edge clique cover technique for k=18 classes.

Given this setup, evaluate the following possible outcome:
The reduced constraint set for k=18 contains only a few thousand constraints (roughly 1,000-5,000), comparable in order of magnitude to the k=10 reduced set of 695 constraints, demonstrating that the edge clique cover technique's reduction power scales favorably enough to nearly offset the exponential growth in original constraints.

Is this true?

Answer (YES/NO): NO